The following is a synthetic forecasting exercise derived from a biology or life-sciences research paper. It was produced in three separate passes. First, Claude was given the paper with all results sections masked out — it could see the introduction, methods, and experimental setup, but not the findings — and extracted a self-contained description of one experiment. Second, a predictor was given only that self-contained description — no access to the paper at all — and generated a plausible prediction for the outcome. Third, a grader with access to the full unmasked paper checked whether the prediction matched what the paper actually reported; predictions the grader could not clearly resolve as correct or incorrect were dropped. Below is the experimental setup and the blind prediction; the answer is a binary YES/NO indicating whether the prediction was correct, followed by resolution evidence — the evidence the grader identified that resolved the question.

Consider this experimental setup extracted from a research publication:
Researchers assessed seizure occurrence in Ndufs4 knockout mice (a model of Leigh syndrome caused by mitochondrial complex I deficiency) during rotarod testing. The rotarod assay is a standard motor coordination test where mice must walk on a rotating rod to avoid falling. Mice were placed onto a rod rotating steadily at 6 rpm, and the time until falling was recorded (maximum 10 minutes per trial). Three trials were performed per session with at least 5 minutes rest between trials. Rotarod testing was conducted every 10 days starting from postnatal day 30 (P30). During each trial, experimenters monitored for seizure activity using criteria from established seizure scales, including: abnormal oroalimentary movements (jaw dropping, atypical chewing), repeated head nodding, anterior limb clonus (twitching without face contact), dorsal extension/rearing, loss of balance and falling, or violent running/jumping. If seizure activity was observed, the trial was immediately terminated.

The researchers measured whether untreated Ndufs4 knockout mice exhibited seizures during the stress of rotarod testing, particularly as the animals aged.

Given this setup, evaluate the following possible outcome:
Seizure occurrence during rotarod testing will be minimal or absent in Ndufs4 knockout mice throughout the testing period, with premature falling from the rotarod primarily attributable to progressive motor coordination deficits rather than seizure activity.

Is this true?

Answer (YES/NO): NO